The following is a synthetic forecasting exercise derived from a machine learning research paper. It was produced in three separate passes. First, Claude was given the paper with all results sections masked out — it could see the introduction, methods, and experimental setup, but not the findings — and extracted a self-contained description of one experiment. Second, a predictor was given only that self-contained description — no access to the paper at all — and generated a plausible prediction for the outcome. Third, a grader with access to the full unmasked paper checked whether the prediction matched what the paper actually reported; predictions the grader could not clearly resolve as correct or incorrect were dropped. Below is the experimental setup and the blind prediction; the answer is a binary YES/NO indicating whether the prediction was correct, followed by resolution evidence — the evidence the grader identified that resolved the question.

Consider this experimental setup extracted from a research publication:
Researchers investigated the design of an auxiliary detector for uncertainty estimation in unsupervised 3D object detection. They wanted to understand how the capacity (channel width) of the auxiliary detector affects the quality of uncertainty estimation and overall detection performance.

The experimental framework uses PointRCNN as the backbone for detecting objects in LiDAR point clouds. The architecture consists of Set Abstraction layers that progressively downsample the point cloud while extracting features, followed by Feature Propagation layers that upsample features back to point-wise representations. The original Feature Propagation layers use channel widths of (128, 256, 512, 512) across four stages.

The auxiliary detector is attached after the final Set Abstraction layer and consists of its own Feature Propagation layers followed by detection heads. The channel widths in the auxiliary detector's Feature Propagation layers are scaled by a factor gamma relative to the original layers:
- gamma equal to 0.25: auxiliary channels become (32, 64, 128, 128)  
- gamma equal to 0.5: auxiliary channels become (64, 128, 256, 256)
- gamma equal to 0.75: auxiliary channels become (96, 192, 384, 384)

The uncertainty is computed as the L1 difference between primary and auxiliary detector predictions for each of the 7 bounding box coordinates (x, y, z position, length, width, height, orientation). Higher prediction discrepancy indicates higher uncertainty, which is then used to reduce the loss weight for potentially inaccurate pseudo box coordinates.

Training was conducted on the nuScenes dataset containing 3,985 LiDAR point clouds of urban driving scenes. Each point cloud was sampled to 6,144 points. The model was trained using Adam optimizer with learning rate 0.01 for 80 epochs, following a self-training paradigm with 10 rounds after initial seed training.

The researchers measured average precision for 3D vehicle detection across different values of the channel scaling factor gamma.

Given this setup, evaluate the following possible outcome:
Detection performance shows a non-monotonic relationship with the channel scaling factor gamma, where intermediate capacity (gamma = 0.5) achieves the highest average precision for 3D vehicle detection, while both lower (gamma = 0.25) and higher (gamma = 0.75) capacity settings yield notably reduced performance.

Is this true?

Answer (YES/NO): NO